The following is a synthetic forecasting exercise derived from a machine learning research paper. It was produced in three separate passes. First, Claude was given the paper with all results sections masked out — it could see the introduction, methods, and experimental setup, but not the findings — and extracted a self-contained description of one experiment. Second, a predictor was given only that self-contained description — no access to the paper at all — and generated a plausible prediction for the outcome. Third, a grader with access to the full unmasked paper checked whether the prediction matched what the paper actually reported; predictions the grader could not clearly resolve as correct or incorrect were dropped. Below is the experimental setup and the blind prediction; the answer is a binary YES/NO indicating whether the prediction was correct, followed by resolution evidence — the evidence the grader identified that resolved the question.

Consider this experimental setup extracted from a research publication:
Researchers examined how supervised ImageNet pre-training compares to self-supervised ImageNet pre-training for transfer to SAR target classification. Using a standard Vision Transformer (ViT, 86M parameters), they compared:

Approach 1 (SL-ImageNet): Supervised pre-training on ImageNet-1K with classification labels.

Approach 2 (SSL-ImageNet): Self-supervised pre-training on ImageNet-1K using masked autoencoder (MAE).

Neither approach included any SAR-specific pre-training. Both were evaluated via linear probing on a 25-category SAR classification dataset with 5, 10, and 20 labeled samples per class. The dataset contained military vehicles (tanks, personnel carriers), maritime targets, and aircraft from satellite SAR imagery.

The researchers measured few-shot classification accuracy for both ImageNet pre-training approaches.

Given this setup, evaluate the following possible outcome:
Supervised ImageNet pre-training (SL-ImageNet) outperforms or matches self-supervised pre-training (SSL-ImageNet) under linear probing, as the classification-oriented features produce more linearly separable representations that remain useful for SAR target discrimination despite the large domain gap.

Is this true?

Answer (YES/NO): YES